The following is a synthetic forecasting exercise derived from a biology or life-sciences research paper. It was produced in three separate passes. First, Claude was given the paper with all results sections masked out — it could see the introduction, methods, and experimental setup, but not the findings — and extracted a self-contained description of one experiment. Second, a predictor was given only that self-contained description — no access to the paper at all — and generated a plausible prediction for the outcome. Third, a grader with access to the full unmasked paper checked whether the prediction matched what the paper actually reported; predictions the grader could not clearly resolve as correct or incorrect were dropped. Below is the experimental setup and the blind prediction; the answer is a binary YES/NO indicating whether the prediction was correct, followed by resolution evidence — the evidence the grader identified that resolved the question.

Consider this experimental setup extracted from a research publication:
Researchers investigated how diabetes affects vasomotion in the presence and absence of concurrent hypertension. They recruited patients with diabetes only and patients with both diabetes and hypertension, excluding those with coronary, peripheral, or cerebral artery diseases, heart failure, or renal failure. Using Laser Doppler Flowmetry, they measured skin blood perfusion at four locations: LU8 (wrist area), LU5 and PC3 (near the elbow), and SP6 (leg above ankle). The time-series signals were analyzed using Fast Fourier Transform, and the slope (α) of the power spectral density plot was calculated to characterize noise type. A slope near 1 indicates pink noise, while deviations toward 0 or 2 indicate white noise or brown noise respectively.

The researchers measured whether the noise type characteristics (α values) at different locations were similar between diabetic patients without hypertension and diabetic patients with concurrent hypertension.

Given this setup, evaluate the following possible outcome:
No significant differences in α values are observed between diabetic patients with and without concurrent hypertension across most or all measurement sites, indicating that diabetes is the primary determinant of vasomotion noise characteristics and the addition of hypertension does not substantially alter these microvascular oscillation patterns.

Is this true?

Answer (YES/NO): NO